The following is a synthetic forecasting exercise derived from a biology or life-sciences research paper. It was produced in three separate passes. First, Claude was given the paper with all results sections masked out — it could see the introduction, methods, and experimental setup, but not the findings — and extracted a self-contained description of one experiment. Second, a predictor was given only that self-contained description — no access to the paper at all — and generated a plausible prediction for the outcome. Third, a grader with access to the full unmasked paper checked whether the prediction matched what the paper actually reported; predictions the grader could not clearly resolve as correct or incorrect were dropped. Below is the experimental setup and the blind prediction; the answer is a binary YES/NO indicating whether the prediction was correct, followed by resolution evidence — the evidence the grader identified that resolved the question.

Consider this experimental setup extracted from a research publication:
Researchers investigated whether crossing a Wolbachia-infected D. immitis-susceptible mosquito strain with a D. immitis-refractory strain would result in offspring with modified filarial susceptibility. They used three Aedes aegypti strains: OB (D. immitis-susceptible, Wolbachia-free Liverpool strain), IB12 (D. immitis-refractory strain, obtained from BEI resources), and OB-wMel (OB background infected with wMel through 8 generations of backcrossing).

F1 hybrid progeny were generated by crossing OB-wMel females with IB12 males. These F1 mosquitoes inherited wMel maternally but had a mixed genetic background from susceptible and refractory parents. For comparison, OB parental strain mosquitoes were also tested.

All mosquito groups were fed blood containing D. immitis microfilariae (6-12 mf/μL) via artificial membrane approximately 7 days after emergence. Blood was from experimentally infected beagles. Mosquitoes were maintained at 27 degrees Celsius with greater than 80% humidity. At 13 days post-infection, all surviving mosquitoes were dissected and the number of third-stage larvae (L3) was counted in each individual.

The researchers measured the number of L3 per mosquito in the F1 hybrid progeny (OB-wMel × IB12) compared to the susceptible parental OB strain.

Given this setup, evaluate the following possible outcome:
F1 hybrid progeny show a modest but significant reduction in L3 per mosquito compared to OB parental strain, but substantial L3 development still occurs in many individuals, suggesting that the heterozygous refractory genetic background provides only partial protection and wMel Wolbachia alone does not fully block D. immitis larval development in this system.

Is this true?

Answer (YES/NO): NO